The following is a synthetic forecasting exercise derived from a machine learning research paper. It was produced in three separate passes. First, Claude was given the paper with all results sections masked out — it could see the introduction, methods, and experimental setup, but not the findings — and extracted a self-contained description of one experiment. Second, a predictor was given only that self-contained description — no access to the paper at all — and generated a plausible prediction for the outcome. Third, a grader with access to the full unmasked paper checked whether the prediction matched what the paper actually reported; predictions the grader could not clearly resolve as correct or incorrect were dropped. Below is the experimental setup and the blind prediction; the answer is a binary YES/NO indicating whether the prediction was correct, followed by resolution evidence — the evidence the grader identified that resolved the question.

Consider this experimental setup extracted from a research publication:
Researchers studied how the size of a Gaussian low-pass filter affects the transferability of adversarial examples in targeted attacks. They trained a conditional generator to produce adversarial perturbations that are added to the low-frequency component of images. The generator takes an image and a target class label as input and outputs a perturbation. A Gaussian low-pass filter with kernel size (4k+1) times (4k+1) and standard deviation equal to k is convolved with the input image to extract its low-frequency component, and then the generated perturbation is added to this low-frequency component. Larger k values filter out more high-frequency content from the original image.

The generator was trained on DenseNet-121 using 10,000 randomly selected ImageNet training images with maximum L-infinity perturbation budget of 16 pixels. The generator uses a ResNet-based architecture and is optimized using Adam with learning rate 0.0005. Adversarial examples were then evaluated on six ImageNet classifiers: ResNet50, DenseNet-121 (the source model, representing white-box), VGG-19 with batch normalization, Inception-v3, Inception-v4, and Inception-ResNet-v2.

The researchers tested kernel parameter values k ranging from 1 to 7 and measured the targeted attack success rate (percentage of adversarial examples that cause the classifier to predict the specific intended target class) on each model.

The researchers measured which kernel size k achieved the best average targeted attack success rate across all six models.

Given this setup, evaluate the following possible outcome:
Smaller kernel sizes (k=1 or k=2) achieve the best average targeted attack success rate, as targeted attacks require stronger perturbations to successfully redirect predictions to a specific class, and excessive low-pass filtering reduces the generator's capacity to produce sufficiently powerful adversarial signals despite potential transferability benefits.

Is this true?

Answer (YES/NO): NO